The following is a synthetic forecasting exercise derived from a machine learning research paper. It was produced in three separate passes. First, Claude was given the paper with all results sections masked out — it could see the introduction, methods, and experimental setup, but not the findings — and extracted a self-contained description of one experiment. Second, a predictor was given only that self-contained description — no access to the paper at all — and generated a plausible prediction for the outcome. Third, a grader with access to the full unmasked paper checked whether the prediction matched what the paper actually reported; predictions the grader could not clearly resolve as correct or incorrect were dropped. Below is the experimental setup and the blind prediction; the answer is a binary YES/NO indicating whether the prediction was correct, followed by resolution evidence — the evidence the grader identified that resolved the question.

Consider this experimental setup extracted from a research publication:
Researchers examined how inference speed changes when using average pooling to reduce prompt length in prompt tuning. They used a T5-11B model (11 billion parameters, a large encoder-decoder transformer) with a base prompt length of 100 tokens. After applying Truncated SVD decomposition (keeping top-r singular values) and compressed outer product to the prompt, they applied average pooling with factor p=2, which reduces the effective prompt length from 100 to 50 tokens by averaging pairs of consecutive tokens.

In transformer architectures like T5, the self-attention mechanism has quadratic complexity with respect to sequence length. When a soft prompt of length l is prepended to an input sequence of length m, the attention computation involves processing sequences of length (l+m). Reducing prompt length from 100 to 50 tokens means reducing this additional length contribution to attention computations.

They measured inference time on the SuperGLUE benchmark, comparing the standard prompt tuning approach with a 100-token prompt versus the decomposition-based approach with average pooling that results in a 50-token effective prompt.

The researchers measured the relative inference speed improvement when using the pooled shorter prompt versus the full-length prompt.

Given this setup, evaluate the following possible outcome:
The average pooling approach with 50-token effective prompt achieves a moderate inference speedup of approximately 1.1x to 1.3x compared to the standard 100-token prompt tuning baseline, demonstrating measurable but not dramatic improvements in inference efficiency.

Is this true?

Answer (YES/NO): NO